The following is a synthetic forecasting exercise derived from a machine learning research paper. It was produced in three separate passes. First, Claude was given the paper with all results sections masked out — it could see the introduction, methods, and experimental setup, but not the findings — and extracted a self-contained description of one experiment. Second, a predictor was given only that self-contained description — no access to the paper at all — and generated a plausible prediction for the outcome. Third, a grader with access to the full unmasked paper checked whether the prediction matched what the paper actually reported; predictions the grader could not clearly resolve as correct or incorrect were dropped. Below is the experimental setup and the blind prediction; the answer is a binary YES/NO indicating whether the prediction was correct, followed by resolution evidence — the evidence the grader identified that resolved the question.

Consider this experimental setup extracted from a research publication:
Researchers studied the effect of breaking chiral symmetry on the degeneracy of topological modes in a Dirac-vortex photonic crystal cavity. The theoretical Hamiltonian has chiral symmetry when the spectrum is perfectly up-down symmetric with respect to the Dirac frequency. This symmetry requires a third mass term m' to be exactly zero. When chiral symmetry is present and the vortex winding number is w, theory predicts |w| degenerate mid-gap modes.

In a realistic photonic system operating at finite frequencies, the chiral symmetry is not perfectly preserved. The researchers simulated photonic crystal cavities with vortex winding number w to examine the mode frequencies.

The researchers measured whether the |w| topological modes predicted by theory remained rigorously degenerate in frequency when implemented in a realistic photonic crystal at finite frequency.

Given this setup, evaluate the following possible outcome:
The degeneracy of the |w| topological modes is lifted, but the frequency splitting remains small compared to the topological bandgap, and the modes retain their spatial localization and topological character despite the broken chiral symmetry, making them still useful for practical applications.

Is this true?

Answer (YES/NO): NO